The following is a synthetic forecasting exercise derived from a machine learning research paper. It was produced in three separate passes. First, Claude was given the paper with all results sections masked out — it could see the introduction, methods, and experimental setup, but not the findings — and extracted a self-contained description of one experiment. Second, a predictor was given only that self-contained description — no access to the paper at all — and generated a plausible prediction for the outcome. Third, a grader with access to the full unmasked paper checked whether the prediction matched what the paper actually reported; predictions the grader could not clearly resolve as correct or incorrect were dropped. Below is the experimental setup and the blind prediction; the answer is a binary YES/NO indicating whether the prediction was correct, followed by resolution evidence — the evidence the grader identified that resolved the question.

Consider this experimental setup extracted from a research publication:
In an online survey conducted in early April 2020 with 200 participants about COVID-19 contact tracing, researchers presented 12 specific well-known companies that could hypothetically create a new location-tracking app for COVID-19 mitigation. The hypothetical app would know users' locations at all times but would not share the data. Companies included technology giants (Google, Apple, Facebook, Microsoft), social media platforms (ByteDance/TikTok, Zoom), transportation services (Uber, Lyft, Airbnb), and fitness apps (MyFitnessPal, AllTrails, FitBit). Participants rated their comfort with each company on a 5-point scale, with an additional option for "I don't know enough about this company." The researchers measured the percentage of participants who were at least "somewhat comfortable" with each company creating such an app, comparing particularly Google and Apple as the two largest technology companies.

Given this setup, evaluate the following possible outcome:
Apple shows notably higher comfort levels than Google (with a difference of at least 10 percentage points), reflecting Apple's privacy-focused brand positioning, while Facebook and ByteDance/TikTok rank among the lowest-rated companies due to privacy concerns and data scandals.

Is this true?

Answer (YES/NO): NO